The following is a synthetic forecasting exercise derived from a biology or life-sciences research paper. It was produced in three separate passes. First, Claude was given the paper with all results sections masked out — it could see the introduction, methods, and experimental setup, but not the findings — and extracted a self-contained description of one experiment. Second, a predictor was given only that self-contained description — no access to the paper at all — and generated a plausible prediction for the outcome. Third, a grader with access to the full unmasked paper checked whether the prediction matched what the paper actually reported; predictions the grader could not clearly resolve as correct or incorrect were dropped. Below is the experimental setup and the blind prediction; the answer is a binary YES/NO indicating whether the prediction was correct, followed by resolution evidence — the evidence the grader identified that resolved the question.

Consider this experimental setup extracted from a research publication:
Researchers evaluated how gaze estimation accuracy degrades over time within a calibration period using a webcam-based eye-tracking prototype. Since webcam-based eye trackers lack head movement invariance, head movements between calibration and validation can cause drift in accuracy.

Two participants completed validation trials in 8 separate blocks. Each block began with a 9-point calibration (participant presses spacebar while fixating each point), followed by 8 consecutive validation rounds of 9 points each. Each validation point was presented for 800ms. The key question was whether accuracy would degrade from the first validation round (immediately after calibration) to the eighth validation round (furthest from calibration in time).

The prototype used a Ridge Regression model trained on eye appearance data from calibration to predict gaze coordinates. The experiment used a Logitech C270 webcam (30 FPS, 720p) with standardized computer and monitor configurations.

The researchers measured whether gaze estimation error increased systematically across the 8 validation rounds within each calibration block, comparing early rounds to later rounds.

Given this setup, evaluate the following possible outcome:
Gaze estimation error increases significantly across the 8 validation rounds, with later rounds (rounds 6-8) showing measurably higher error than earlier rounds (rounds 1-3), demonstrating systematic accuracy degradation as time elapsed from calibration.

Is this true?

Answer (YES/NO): NO